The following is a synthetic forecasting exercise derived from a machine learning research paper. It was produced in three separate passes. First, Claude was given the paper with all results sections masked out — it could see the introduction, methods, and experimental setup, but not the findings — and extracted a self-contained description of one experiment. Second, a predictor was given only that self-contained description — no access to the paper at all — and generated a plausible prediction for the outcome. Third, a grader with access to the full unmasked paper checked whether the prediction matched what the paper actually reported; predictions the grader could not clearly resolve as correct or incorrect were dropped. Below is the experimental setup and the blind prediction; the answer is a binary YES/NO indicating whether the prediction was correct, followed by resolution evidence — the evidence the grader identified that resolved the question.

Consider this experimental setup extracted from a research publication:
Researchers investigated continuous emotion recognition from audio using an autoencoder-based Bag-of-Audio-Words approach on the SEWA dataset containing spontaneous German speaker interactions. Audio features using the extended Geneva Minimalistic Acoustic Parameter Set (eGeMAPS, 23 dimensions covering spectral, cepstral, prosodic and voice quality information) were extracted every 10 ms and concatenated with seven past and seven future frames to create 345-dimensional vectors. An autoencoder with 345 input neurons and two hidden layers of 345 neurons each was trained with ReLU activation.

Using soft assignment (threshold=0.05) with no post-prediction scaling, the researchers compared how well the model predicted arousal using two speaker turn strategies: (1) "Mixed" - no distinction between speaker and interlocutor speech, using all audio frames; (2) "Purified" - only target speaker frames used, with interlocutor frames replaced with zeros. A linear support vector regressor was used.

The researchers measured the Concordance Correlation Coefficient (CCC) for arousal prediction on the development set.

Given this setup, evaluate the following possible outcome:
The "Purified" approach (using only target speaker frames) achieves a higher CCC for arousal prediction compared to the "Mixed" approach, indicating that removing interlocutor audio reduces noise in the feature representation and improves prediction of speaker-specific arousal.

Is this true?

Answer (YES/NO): NO